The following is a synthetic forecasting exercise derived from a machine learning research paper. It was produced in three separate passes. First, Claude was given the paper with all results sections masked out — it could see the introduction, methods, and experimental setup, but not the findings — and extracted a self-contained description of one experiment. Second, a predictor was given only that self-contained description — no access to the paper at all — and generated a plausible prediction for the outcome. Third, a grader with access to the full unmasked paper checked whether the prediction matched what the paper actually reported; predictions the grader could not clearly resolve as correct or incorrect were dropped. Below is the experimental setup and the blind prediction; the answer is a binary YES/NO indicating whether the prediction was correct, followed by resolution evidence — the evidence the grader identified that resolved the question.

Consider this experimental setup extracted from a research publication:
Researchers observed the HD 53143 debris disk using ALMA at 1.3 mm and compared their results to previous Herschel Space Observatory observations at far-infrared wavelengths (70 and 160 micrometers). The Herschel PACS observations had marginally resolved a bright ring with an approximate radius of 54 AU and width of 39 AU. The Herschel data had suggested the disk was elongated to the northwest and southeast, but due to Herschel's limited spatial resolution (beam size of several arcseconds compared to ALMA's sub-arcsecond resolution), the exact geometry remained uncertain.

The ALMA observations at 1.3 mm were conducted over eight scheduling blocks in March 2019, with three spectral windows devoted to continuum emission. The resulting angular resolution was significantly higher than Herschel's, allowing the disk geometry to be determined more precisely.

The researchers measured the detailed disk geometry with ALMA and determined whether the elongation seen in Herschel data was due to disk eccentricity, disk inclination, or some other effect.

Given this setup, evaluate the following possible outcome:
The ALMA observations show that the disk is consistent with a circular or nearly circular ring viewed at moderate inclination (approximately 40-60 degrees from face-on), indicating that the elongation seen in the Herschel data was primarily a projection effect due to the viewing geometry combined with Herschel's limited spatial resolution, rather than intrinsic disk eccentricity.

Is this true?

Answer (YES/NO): NO